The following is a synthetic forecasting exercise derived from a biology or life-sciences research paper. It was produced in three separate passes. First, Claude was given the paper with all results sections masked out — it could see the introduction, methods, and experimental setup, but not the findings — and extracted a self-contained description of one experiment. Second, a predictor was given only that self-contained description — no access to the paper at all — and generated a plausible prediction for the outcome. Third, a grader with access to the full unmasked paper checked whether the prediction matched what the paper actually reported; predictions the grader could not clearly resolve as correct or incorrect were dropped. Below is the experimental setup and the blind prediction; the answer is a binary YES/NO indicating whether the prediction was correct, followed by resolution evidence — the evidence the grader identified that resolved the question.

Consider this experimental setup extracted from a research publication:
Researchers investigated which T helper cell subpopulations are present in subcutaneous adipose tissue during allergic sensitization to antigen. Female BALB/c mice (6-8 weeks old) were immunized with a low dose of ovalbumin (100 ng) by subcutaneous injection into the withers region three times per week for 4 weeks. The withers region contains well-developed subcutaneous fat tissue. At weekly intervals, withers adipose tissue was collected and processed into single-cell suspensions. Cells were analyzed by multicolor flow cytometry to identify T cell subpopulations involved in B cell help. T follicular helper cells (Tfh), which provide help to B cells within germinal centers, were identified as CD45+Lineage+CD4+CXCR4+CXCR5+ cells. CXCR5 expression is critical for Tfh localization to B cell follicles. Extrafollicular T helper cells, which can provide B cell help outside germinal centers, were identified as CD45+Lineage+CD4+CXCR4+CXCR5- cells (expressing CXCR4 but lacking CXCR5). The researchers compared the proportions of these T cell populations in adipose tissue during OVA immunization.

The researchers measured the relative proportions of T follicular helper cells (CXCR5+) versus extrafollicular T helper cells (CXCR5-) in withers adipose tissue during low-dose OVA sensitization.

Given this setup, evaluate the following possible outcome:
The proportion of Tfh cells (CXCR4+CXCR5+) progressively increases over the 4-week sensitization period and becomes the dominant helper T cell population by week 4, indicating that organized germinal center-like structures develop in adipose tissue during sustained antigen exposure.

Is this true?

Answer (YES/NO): NO